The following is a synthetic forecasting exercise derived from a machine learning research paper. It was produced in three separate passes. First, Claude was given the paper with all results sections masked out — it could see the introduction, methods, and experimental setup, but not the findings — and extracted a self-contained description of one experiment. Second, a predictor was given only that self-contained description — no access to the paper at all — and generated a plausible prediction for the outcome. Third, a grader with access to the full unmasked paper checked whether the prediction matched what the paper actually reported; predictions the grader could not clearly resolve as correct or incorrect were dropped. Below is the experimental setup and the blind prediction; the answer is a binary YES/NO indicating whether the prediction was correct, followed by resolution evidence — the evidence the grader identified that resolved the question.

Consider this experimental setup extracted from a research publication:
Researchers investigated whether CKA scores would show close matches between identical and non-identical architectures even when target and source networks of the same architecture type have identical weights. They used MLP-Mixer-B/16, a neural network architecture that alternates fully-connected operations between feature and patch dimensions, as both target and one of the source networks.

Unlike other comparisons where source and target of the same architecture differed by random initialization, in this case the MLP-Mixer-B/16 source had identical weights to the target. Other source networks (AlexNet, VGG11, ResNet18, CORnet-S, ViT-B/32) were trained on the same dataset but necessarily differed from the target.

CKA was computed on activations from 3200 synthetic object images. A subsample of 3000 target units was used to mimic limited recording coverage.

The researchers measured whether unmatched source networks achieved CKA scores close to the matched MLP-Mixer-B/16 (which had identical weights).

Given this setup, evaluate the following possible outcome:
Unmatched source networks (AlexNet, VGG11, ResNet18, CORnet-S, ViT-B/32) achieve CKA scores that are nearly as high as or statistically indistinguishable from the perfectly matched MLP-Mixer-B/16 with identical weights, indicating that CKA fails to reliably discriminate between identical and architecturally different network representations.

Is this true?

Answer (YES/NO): NO